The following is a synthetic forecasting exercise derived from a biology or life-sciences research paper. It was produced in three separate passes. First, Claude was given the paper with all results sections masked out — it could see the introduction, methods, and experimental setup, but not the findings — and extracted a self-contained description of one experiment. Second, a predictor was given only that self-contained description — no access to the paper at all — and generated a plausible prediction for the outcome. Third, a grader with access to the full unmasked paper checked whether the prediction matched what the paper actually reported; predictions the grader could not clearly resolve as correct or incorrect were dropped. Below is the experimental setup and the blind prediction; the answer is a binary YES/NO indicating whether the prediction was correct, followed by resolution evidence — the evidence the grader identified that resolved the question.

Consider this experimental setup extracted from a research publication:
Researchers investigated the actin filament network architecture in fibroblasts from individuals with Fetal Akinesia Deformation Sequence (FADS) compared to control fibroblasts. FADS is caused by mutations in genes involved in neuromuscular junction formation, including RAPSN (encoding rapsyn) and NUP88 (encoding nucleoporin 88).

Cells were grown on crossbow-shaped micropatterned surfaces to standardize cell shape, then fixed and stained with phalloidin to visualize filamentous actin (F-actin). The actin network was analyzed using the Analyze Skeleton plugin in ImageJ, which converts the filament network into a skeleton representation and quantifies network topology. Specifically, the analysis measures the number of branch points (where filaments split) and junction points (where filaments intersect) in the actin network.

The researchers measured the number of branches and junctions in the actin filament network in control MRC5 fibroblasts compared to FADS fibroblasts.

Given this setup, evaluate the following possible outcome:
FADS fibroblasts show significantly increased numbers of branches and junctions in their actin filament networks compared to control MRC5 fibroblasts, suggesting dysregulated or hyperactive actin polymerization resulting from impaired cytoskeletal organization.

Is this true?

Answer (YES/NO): NO